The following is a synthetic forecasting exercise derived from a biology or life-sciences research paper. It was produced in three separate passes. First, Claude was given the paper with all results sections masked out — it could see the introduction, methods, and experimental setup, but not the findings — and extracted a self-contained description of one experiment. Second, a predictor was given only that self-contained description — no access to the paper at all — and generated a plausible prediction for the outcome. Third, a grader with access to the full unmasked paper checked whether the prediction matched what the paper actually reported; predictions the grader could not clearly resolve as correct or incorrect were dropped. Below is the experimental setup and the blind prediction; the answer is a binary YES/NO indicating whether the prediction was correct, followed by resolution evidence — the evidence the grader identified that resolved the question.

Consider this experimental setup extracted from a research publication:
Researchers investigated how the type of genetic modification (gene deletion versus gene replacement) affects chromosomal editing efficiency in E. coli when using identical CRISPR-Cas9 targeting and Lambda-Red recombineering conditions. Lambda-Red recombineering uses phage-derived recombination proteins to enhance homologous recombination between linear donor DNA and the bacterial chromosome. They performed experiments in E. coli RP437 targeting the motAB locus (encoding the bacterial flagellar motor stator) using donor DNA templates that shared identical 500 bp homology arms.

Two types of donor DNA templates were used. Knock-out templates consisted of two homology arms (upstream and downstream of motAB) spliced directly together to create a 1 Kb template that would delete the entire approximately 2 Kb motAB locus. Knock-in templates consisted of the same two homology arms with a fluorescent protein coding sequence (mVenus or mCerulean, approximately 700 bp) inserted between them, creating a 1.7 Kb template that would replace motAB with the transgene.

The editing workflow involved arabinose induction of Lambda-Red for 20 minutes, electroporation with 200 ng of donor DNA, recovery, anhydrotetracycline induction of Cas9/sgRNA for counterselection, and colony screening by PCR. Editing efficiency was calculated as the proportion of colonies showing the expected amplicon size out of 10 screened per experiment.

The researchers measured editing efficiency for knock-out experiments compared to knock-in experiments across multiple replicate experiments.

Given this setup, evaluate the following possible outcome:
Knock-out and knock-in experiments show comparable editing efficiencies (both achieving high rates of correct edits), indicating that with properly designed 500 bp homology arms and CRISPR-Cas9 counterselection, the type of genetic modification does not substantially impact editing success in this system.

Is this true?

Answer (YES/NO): NO